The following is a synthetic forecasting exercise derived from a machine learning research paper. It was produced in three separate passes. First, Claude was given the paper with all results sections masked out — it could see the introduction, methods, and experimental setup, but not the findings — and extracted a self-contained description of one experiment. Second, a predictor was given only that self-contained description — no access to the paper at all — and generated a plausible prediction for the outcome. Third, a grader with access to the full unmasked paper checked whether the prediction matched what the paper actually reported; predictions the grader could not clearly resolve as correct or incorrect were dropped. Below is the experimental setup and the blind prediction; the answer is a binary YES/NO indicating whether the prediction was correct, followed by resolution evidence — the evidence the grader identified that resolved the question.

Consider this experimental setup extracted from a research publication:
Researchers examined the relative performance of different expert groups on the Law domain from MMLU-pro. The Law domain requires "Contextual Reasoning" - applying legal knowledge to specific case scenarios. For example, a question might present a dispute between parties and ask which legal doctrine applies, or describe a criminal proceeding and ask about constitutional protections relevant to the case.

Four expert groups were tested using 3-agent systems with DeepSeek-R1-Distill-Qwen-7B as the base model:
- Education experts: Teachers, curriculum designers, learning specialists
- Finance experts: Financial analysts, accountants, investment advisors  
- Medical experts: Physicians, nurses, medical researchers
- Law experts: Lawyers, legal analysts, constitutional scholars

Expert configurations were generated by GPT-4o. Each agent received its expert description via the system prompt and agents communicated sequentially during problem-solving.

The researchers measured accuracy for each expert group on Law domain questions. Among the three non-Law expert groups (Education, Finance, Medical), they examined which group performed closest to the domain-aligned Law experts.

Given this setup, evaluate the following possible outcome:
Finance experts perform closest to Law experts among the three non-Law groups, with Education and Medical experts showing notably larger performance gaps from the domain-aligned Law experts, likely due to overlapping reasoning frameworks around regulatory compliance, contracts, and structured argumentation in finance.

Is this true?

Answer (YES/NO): YES